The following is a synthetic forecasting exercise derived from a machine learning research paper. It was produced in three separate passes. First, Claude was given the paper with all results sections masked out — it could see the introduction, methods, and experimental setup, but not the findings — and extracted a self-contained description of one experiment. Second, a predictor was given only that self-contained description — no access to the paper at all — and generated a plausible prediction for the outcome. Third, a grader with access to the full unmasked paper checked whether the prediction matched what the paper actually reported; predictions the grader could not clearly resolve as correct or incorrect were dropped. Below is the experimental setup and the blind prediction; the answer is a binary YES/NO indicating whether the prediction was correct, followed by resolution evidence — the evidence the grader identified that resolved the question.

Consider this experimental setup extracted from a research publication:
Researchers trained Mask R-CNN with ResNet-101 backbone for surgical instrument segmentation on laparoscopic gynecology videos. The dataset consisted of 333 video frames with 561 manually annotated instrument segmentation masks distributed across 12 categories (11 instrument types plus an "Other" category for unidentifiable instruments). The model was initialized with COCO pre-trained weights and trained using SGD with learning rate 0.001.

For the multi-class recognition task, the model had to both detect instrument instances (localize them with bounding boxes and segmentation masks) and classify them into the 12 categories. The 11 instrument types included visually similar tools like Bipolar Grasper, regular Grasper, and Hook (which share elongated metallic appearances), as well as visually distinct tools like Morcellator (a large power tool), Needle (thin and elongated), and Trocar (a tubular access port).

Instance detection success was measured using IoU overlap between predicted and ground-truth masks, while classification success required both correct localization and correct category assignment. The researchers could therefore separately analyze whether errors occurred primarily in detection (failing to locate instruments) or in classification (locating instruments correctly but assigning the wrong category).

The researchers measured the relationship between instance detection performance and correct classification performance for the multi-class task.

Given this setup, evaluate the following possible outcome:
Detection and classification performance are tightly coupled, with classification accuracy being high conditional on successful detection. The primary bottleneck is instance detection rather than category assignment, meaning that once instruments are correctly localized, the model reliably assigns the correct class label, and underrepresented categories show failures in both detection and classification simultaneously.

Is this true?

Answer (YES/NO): NO